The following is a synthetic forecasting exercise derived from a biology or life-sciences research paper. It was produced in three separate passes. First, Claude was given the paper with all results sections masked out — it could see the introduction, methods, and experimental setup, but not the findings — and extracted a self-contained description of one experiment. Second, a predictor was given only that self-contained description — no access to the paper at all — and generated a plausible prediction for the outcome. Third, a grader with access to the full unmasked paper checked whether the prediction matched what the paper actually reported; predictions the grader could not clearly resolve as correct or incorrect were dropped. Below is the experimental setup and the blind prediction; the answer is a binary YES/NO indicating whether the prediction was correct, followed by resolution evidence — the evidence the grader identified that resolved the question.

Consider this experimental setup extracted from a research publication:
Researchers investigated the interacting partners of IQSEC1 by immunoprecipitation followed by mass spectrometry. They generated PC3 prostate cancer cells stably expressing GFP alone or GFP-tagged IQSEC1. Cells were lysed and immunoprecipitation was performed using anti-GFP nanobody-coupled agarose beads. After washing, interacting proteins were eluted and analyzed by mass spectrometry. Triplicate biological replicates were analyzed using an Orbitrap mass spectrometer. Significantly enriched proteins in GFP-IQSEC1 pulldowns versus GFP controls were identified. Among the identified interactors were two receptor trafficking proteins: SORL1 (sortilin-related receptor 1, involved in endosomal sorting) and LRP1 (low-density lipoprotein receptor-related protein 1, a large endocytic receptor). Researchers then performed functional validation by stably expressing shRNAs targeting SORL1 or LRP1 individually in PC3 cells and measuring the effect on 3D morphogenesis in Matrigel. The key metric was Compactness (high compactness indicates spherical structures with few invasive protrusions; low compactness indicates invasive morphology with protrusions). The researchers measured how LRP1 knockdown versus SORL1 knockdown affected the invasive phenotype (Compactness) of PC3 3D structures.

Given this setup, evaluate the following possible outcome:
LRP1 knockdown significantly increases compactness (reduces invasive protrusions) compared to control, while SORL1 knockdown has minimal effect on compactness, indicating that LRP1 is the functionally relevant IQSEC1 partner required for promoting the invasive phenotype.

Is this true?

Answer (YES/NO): YES